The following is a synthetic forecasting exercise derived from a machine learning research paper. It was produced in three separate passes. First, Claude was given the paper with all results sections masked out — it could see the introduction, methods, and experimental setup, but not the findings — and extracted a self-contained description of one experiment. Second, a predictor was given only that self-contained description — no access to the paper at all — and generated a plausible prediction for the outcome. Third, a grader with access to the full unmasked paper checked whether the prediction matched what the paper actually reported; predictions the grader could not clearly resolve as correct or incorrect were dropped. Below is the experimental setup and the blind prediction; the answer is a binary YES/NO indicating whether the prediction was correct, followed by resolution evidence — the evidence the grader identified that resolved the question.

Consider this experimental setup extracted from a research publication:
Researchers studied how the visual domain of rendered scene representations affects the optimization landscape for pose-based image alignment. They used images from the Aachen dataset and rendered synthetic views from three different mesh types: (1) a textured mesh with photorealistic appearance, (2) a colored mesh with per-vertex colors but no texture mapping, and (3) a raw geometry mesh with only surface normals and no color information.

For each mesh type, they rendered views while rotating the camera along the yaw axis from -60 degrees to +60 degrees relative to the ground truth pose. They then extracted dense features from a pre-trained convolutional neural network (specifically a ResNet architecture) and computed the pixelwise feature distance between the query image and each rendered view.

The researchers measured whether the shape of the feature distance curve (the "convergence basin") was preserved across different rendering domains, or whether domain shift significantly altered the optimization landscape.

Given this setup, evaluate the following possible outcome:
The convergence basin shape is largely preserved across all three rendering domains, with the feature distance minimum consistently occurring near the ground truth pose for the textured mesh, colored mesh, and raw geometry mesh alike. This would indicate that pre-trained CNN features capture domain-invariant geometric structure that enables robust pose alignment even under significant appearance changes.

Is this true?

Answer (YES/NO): YES